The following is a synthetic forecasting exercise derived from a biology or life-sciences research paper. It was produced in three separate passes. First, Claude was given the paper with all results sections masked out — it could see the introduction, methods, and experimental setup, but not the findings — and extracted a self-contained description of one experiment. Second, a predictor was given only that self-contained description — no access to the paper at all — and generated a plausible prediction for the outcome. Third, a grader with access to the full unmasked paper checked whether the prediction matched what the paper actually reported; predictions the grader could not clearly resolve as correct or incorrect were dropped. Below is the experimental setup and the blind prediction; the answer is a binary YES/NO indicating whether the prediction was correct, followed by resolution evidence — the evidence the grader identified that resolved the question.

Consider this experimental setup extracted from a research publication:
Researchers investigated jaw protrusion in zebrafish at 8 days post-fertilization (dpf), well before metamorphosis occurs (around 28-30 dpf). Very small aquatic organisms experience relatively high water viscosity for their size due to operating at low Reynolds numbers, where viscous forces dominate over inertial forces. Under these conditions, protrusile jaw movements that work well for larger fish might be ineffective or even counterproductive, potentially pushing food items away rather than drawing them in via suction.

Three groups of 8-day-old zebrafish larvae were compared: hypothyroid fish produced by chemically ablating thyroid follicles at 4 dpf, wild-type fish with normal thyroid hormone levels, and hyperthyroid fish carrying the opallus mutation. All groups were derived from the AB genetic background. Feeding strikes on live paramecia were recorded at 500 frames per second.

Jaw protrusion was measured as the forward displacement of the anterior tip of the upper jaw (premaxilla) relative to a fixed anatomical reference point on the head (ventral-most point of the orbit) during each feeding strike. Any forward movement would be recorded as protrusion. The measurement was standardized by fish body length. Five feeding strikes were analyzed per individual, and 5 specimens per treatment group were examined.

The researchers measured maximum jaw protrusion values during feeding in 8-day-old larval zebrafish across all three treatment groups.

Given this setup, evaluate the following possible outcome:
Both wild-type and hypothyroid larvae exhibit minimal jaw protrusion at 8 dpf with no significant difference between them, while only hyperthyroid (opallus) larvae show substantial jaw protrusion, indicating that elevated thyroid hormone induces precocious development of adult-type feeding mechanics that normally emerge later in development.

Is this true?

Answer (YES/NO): NO